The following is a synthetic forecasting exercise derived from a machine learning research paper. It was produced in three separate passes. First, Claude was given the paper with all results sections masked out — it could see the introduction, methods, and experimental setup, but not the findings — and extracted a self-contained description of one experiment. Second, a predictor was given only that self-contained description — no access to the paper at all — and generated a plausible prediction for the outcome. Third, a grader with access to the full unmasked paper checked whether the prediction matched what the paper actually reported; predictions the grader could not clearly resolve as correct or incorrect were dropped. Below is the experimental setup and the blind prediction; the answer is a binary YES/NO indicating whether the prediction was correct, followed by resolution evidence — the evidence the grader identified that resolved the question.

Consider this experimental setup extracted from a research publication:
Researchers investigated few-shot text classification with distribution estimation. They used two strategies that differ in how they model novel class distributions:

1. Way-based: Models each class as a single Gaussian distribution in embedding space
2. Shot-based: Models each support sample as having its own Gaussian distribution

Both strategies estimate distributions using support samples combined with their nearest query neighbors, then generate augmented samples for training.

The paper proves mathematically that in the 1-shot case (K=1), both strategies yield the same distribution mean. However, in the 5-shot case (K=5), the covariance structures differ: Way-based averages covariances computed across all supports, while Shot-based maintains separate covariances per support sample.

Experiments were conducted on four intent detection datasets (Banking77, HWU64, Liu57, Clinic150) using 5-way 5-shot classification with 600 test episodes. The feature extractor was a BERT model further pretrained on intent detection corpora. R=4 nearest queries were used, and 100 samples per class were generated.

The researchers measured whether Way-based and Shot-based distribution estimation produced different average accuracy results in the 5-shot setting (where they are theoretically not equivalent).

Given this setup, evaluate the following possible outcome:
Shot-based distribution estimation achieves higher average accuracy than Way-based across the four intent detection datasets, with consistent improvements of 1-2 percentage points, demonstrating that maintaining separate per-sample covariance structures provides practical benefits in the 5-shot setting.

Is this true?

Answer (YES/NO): NO